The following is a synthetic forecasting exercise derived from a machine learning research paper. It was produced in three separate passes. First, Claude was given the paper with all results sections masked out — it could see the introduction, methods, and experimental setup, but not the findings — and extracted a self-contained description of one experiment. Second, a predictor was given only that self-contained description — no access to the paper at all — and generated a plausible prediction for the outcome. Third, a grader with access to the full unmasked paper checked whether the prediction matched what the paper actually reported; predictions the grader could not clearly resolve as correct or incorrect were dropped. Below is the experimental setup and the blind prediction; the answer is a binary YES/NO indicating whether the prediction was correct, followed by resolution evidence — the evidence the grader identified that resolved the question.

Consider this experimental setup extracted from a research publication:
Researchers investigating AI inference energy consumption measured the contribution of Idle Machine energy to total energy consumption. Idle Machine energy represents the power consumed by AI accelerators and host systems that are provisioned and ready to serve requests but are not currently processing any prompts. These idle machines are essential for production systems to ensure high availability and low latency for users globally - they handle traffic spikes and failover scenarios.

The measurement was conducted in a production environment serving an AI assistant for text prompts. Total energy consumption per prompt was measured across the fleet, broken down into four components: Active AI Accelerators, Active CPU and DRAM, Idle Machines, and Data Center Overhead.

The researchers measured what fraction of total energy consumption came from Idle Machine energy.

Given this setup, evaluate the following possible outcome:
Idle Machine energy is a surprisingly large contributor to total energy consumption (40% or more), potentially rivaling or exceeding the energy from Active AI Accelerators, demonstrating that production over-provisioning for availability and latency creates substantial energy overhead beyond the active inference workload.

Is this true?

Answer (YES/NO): NO